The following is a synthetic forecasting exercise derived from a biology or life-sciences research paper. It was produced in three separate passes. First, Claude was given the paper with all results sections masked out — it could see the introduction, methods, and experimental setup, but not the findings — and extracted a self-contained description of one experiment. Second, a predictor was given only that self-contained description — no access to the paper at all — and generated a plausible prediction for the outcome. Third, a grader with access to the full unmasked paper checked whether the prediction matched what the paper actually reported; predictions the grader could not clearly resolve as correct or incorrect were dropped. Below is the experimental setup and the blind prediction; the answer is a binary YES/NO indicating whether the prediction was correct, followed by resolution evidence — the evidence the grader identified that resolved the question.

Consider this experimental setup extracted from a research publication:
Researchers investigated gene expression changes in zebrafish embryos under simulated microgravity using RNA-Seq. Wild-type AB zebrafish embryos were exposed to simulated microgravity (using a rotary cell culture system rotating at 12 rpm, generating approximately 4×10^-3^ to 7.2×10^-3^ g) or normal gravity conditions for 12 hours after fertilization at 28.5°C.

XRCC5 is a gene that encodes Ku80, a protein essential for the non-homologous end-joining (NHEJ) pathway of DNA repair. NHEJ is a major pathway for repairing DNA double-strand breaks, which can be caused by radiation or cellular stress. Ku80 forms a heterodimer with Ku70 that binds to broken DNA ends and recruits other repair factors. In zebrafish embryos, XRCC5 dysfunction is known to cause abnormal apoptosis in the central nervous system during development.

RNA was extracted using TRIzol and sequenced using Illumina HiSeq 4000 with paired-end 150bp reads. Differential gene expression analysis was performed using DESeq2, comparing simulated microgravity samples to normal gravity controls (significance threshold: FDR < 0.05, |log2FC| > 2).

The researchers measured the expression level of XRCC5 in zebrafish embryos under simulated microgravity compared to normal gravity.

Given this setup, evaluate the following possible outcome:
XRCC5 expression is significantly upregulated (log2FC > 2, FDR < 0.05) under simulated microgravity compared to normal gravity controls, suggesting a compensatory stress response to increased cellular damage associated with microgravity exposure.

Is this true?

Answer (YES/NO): NO